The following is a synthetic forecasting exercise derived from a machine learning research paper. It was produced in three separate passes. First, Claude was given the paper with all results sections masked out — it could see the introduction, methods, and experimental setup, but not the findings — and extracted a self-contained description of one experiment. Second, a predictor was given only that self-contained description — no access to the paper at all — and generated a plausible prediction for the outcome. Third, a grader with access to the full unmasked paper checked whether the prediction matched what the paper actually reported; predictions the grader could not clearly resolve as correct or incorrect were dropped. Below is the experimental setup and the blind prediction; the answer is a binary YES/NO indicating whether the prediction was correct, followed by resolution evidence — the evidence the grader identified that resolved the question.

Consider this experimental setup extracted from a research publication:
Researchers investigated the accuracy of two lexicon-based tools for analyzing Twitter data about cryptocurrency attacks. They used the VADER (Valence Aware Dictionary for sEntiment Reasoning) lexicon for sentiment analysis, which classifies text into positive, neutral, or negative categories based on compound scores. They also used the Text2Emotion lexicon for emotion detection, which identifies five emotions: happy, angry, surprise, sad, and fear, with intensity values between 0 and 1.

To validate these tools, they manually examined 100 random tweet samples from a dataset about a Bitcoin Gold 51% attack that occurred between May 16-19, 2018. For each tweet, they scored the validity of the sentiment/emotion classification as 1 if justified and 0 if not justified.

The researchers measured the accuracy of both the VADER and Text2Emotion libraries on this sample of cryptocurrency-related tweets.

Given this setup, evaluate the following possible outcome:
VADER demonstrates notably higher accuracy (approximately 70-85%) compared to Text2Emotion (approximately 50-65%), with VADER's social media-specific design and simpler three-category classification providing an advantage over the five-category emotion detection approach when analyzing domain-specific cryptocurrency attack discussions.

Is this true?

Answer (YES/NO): NO